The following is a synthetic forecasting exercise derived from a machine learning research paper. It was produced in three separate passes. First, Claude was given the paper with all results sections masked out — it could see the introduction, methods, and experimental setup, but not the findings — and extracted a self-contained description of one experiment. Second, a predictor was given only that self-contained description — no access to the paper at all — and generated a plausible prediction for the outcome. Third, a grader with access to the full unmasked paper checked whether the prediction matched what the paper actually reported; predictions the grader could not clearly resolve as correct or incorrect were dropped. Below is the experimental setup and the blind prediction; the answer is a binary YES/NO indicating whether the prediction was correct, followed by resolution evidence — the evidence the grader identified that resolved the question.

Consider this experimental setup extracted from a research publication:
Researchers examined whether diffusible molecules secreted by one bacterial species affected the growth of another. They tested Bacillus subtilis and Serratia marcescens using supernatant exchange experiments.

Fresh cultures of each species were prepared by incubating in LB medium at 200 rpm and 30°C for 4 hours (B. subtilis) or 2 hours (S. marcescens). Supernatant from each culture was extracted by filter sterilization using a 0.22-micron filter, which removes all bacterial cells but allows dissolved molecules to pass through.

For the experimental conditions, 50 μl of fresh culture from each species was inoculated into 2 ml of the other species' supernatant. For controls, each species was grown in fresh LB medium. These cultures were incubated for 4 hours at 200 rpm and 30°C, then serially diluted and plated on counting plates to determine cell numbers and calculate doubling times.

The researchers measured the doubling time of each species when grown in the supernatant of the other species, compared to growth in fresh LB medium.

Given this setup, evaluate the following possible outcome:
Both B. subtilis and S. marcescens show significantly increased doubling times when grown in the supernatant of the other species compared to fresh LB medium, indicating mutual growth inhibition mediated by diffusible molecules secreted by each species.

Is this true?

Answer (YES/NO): NO